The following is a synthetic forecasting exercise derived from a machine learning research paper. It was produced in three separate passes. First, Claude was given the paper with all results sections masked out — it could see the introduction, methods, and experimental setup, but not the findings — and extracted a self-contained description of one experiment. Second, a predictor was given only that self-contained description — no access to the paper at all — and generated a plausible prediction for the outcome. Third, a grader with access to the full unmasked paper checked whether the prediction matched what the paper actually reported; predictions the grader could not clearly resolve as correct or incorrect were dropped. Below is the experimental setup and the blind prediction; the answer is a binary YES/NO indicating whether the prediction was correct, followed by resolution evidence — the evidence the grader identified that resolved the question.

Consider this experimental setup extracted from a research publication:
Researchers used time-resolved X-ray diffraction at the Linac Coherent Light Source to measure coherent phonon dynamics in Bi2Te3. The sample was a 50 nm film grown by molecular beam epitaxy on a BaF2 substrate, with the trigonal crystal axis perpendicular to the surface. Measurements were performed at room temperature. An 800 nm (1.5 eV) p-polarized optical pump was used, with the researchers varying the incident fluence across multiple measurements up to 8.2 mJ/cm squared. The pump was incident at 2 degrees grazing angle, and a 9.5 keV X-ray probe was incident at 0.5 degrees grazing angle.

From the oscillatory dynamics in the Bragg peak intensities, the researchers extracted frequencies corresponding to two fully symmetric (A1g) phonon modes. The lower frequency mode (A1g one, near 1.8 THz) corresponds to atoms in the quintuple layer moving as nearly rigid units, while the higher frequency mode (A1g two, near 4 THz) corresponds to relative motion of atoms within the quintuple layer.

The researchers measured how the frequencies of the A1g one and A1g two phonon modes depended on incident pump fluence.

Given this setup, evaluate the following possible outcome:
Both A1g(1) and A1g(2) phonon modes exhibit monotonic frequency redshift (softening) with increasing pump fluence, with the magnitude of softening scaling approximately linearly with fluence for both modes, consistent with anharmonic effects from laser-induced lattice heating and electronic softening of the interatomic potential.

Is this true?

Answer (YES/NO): NO